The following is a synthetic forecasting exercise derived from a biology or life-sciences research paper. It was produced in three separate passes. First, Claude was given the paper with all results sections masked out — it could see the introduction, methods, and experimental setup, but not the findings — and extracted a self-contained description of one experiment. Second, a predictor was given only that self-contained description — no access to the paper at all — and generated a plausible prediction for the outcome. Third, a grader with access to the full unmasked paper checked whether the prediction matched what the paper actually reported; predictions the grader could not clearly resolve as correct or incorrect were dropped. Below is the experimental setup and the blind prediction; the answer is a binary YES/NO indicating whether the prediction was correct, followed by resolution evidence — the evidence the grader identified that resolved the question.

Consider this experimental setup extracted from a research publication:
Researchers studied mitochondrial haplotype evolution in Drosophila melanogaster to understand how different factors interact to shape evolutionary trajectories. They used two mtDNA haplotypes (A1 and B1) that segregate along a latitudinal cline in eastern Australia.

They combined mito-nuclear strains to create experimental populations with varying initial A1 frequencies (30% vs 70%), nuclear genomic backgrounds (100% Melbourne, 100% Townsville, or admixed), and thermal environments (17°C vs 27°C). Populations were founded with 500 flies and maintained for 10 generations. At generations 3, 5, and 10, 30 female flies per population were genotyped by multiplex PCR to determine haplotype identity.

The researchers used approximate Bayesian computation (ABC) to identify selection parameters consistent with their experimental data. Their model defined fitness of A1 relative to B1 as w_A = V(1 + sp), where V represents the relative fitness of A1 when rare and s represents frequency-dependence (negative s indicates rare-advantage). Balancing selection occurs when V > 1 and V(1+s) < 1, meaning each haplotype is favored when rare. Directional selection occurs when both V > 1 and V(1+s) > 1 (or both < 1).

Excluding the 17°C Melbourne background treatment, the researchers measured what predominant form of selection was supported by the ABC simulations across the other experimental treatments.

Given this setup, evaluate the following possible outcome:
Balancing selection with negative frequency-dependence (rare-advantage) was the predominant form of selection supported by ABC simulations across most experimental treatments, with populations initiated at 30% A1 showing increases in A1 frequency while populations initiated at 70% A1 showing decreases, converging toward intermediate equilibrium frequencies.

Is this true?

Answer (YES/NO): NO